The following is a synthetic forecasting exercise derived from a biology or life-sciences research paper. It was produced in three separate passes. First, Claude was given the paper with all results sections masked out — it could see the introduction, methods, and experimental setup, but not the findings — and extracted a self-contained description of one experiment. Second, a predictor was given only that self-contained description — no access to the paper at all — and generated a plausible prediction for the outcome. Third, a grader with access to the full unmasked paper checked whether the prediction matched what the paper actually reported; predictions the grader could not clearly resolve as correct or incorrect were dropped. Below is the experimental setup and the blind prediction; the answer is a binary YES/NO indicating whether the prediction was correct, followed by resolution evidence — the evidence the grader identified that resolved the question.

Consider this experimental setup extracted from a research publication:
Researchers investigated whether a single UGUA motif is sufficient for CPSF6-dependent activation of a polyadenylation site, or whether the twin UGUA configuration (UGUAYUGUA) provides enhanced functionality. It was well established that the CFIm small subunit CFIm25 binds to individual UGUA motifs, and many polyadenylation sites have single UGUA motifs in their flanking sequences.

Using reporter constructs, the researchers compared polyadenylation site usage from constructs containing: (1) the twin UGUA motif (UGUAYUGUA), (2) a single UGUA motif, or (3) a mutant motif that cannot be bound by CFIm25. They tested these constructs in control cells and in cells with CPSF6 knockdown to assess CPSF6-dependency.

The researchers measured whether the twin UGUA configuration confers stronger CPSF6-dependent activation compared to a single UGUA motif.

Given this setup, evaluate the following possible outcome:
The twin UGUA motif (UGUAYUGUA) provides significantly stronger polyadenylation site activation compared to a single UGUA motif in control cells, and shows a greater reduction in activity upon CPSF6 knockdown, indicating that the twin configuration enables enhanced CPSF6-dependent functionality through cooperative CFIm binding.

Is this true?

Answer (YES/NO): YES